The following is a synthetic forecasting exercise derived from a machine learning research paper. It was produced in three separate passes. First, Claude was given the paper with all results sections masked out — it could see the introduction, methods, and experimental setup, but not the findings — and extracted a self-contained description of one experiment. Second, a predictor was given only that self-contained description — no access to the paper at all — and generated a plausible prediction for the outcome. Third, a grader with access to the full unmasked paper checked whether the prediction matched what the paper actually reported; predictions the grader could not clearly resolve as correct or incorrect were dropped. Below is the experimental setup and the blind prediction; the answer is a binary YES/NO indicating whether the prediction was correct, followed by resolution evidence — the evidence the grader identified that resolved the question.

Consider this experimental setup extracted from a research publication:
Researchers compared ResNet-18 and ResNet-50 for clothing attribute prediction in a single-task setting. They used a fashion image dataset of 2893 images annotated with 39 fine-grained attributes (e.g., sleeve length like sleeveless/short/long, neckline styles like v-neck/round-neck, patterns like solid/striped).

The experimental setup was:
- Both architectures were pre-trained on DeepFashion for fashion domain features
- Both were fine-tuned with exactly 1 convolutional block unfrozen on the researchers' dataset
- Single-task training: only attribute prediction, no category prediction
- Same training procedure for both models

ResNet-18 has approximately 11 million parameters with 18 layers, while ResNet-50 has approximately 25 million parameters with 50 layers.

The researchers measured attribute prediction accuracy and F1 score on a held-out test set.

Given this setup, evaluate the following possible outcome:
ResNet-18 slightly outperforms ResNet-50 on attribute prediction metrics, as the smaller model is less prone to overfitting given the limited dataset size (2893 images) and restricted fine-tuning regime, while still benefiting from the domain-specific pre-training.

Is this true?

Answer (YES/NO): YES